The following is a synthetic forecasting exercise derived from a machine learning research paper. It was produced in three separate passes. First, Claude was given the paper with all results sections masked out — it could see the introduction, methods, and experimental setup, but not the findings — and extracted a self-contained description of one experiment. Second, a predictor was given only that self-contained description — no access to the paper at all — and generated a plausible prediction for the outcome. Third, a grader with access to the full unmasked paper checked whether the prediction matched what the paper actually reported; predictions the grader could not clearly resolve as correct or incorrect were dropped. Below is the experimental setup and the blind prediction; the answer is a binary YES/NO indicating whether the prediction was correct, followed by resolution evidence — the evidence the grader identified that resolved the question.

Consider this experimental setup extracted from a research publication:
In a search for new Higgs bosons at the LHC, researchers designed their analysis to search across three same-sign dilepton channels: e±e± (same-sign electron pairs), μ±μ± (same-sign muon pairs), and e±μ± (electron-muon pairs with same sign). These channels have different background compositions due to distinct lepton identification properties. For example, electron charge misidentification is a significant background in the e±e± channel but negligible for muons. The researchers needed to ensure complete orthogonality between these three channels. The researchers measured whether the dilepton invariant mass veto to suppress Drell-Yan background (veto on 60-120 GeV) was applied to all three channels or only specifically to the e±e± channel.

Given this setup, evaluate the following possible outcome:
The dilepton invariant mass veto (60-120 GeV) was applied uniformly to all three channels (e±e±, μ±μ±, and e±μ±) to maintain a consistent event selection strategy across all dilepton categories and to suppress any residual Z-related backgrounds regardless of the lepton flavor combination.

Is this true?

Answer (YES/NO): NO